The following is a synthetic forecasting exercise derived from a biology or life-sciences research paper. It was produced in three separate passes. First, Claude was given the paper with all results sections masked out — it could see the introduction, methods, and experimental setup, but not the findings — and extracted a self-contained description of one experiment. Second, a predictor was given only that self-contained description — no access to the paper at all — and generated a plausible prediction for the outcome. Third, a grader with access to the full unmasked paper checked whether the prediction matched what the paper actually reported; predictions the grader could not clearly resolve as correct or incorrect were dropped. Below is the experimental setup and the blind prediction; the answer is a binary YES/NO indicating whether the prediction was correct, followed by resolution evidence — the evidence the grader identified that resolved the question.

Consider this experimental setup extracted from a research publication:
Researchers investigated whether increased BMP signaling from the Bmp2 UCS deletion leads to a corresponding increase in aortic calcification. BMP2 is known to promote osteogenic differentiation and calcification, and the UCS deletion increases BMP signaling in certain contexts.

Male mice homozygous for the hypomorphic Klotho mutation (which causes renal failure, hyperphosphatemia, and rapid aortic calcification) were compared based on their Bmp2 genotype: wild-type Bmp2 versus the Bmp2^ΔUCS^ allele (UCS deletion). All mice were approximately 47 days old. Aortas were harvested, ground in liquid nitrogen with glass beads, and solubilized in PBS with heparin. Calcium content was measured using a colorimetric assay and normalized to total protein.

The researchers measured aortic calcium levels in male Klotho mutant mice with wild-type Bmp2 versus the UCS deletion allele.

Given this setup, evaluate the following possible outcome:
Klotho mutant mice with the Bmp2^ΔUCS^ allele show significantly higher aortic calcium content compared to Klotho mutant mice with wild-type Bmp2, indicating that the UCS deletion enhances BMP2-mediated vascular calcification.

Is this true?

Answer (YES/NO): NO